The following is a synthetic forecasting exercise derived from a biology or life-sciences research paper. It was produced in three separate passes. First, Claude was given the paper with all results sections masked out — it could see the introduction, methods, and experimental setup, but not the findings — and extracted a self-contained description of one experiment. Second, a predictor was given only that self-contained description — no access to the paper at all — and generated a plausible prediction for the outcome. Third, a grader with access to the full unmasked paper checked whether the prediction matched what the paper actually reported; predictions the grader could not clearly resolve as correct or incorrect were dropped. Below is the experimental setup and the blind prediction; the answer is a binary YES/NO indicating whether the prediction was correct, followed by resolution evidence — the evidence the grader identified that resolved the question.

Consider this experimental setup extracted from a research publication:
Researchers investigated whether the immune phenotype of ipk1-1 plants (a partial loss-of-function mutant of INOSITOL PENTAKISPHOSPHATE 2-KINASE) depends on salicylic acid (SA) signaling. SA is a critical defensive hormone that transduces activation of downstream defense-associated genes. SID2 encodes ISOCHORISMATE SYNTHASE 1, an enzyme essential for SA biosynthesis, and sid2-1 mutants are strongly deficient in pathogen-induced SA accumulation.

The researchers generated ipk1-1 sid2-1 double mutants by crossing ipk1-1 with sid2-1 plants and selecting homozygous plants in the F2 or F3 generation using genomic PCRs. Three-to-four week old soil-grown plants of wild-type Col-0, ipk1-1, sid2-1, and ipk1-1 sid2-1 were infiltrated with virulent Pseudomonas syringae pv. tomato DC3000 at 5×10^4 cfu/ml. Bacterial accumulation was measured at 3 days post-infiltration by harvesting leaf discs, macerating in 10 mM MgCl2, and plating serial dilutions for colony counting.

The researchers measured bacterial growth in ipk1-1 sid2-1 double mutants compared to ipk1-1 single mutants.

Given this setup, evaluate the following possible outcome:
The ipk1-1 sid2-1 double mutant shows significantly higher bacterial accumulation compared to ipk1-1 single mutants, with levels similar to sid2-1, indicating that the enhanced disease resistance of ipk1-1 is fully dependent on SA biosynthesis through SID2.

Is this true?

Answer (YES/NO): YES